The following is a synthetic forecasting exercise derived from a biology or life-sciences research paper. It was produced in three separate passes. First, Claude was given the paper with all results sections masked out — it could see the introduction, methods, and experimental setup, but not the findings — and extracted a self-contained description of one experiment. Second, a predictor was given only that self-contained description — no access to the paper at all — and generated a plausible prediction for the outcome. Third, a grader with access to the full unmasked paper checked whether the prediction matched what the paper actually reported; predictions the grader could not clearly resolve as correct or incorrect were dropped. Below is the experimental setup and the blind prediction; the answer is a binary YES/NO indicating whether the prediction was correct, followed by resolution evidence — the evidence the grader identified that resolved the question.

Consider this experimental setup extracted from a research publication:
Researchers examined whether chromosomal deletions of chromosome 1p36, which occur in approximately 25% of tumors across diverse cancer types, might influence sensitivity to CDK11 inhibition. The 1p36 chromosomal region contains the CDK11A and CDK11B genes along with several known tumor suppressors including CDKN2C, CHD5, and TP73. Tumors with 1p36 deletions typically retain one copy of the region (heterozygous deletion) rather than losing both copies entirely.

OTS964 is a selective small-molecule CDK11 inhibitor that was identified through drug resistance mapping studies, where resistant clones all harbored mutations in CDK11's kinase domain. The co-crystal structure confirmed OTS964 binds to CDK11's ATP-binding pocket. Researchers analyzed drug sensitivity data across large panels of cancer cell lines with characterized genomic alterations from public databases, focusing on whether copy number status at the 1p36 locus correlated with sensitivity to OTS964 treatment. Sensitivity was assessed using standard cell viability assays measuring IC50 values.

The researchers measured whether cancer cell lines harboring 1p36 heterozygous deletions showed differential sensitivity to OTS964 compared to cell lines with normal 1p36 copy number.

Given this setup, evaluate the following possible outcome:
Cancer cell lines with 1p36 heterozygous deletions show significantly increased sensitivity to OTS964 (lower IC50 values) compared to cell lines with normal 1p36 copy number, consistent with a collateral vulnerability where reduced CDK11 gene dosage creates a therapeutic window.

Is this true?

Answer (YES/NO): YES